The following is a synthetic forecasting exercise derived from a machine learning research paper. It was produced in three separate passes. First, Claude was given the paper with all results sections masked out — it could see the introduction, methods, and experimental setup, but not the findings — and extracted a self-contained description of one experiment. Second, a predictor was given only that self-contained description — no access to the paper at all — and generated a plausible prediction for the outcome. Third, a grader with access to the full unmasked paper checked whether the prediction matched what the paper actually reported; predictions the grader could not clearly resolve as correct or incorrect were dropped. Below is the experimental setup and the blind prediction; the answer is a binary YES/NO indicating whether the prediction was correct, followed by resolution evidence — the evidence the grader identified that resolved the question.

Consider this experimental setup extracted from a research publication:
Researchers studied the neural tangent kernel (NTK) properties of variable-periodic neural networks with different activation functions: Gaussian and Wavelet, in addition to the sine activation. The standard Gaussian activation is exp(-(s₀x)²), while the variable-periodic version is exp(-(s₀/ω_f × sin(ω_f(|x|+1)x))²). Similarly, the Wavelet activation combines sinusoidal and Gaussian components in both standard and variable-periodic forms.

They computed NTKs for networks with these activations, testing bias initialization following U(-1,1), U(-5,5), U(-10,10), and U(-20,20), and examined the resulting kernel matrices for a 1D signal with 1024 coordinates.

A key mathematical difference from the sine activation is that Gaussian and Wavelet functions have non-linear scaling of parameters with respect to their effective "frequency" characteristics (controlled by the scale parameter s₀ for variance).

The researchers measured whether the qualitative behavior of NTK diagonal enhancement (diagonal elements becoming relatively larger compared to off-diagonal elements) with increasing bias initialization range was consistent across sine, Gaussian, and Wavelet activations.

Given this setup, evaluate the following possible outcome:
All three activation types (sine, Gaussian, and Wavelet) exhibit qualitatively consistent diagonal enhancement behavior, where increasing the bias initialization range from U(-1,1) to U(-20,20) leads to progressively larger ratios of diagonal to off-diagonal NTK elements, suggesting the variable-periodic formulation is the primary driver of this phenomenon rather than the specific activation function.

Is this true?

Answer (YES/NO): NO